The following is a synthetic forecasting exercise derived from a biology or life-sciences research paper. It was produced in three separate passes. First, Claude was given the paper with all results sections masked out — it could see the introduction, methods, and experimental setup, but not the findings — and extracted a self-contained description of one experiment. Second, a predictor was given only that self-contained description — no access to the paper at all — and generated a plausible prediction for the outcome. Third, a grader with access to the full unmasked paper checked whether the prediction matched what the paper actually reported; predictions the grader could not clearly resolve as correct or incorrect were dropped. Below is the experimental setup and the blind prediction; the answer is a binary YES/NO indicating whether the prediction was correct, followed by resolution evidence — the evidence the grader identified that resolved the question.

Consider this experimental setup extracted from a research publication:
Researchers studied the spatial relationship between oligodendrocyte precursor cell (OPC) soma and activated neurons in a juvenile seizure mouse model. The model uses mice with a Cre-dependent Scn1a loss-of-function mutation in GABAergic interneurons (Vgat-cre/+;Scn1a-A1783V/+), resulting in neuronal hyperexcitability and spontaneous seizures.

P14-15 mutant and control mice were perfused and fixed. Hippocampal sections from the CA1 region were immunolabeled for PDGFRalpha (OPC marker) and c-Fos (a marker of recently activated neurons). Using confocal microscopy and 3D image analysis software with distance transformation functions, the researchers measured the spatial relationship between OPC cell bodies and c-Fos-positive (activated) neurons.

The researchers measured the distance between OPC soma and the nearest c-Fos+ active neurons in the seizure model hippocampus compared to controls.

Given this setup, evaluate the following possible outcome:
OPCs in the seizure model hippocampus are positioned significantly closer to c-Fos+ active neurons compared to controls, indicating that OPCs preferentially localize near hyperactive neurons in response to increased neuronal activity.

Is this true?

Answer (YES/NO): NO